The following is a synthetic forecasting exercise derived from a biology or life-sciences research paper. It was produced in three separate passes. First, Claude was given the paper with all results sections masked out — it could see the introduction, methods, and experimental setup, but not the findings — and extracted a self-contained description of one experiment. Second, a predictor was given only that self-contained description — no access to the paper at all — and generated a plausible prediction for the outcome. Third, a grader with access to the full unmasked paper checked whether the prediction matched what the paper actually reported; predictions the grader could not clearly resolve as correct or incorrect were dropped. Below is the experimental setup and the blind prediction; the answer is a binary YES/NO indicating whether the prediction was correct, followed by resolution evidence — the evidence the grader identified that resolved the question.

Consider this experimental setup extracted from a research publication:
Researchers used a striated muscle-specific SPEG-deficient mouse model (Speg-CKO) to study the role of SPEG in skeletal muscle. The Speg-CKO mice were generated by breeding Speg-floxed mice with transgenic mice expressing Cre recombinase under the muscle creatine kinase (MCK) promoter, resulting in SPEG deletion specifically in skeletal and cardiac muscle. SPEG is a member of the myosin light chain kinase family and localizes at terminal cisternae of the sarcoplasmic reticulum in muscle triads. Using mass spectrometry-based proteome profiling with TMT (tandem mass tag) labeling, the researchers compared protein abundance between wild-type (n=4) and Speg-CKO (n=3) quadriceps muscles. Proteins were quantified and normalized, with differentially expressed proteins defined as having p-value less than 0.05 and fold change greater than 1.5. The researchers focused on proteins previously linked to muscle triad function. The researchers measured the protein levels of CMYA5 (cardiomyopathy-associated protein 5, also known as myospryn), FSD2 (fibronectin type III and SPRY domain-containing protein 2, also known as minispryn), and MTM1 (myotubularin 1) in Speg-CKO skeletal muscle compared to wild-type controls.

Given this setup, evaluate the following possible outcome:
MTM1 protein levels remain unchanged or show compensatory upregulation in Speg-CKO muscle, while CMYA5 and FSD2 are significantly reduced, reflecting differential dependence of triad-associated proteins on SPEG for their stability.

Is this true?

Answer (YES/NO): NO